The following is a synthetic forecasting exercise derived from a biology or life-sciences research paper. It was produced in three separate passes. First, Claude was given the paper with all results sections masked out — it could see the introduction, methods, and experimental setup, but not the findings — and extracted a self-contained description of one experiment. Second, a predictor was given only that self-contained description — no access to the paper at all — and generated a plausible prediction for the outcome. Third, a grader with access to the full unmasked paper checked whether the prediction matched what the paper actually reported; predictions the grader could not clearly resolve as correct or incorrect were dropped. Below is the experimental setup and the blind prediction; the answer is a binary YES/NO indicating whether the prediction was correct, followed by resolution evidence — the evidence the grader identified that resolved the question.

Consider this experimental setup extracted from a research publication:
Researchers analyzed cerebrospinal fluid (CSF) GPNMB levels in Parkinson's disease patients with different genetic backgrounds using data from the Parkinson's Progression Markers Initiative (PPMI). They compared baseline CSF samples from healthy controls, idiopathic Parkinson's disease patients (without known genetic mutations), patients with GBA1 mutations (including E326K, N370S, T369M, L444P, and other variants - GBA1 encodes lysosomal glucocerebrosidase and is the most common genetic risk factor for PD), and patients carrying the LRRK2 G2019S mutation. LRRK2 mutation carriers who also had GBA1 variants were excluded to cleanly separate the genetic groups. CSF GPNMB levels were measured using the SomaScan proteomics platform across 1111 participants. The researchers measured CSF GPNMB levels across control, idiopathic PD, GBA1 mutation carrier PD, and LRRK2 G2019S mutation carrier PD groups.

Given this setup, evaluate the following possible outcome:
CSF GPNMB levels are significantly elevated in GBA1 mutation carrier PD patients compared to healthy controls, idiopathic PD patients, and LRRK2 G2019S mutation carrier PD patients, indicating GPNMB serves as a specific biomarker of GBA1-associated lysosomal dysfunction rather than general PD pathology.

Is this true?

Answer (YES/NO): NO